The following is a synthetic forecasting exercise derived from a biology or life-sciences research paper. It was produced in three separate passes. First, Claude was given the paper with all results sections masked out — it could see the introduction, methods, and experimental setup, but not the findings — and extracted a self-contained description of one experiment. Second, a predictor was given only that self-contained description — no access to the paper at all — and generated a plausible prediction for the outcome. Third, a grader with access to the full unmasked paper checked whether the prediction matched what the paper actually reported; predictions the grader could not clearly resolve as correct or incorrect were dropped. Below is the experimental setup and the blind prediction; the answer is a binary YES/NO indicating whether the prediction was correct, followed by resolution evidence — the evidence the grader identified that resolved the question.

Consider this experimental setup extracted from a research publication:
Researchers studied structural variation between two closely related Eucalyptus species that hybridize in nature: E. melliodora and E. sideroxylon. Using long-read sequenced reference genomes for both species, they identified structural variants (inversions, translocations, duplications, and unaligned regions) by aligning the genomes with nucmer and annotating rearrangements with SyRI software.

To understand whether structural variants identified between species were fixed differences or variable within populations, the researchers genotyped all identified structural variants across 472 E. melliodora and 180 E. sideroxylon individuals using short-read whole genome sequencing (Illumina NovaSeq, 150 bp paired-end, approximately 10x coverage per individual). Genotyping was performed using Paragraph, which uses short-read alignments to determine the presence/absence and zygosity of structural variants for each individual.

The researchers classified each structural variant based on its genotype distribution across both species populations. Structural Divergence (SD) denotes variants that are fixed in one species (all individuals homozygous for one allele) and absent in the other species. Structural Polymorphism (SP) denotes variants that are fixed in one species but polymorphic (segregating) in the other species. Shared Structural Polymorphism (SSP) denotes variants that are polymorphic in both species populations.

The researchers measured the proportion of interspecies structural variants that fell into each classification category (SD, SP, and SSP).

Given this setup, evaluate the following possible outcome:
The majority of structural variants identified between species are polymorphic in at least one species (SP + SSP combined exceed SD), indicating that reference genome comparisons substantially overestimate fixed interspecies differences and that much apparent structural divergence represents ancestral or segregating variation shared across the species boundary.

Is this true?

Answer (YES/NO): YES